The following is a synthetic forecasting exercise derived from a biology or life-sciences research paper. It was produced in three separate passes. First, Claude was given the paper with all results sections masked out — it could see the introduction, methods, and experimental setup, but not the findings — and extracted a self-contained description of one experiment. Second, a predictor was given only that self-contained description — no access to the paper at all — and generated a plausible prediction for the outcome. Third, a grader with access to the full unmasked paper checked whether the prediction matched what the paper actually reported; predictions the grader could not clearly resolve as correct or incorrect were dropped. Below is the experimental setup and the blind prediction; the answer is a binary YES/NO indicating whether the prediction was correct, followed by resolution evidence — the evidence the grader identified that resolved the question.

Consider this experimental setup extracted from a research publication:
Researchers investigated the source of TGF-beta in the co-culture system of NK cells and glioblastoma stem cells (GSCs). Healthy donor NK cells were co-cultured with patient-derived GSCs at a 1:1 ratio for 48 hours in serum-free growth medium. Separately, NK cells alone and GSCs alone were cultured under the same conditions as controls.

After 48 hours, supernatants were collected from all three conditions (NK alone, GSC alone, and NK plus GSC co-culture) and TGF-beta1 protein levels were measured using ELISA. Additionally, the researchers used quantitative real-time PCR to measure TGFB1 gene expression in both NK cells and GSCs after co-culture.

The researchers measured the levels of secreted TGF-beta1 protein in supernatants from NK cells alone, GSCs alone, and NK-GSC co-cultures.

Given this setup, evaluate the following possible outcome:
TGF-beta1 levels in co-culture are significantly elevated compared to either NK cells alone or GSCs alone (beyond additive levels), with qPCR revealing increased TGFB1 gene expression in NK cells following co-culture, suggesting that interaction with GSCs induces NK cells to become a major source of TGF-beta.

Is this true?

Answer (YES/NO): NO